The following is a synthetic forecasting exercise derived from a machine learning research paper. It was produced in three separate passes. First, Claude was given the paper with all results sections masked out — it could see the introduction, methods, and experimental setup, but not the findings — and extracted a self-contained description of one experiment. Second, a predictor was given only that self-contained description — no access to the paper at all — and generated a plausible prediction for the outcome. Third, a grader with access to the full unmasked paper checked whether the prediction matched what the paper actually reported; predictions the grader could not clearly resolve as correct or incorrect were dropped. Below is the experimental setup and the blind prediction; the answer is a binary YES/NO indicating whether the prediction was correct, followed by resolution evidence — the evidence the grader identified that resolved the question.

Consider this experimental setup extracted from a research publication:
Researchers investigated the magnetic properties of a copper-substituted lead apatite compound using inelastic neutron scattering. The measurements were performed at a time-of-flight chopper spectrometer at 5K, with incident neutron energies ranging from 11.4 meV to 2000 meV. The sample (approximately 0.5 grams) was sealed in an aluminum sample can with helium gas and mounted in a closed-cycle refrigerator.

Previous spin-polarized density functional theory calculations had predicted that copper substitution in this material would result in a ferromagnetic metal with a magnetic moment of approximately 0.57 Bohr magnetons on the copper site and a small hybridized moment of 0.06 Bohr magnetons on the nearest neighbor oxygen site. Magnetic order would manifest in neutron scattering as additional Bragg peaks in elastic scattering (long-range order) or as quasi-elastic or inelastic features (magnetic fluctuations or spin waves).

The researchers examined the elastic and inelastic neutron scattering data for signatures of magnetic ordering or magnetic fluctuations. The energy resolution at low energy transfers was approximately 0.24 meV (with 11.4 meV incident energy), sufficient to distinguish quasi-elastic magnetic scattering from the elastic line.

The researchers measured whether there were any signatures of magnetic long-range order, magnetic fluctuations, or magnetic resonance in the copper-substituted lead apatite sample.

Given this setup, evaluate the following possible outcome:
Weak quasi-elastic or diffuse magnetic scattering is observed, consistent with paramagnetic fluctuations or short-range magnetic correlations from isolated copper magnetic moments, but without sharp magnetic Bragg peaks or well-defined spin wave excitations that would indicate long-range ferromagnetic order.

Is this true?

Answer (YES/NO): NO